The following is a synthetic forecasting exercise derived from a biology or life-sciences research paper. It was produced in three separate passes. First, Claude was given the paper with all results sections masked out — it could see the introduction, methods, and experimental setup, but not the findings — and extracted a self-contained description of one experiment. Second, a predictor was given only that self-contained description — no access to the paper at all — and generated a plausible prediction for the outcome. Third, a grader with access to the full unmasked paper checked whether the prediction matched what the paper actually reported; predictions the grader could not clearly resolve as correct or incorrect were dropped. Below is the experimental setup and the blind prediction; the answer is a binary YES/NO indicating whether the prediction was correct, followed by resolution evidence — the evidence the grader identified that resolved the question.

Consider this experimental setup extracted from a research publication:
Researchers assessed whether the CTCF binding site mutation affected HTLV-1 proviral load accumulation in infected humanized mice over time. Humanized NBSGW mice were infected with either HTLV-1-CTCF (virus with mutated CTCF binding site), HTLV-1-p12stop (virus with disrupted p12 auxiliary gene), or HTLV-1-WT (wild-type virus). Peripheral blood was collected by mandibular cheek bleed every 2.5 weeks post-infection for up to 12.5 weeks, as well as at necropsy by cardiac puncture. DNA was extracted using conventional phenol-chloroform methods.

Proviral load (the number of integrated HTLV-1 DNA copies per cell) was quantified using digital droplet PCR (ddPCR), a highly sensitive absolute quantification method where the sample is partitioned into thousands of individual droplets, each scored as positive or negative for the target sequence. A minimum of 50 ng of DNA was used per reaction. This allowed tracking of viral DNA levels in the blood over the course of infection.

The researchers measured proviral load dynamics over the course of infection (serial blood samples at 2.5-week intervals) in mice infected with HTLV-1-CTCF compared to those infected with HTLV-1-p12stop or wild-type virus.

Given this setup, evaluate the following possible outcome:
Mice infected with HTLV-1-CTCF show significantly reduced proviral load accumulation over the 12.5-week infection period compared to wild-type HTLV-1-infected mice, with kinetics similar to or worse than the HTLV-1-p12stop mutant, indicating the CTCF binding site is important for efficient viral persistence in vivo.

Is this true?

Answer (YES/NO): NO